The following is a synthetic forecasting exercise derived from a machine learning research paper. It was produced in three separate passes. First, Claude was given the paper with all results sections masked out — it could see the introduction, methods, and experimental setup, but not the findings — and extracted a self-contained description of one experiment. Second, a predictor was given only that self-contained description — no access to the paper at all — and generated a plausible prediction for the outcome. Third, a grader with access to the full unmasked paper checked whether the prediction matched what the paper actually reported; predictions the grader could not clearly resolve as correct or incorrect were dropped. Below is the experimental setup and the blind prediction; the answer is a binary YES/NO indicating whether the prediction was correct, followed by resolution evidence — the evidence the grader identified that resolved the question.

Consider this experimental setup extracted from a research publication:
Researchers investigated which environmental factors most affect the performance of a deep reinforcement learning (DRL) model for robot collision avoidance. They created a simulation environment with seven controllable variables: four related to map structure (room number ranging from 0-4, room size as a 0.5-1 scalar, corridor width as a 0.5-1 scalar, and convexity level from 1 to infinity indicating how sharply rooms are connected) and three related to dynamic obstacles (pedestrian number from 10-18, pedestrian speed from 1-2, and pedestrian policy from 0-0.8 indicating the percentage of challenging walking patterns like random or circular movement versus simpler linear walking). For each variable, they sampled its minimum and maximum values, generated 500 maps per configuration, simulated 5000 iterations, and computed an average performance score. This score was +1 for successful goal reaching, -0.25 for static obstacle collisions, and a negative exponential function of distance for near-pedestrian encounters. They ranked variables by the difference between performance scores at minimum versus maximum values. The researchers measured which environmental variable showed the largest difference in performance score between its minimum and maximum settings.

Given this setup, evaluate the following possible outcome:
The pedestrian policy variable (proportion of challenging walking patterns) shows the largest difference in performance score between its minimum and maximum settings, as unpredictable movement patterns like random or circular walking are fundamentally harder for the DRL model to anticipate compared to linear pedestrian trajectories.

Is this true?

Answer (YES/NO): NO